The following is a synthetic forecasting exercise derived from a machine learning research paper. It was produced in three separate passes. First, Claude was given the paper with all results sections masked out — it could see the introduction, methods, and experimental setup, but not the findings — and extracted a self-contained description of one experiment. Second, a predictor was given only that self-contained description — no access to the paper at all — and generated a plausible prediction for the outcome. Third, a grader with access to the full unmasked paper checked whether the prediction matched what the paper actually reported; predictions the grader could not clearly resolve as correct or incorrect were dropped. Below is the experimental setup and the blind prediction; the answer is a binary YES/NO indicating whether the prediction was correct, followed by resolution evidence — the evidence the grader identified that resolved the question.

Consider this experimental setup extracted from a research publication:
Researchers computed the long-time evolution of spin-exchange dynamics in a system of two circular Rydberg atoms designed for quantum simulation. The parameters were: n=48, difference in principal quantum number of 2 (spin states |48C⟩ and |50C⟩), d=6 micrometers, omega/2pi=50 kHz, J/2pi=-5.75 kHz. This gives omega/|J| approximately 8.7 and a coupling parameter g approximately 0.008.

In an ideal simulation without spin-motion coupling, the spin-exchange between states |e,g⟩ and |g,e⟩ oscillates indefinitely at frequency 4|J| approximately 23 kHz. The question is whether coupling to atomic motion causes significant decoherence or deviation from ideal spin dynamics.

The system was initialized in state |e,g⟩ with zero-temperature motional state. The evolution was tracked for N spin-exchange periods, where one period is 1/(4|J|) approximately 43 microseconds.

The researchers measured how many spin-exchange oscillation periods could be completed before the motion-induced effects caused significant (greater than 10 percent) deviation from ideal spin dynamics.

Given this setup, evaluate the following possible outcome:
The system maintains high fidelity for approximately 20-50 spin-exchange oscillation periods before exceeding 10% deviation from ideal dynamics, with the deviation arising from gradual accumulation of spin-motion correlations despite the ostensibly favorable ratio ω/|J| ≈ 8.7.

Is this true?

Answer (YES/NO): NO